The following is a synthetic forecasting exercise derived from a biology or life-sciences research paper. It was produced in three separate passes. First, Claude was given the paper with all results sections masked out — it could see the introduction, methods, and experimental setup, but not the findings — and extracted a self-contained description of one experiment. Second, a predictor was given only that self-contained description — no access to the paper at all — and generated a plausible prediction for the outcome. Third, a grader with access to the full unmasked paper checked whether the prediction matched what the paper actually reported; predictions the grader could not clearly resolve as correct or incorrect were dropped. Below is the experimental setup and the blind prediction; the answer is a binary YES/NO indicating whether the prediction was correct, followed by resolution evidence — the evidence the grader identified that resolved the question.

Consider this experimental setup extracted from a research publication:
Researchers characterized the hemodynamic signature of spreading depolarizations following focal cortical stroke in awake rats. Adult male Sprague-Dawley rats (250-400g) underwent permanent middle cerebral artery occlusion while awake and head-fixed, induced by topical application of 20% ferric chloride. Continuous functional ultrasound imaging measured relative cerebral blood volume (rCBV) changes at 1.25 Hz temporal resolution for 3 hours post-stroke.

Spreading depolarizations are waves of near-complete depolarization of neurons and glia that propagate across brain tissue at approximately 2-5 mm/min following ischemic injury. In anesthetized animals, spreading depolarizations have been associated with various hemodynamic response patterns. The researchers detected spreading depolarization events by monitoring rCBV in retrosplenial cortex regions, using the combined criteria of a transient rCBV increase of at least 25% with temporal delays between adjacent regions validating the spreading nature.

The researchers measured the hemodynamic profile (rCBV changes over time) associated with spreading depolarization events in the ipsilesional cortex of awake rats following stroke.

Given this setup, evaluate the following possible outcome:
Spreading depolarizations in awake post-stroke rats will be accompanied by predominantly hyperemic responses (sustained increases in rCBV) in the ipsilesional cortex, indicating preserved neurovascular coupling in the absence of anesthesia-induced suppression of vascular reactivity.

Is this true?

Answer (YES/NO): NO